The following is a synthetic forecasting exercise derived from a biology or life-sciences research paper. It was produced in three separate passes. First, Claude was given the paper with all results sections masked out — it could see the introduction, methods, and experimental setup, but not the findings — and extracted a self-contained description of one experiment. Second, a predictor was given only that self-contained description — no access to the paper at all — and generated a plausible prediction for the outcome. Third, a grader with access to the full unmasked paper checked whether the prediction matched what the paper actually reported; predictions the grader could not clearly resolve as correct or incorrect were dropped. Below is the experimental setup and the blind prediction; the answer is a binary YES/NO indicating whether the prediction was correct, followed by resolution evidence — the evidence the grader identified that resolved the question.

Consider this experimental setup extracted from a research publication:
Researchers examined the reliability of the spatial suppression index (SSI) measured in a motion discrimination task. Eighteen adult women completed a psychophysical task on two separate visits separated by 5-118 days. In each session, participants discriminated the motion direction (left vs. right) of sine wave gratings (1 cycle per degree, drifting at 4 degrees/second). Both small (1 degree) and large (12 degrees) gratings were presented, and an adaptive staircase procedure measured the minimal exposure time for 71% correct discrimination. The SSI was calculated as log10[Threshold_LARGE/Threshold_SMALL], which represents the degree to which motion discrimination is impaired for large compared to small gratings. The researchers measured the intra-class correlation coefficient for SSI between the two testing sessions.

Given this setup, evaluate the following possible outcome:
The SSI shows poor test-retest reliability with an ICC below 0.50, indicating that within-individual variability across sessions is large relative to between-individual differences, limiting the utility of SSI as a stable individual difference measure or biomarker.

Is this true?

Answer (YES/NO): NO